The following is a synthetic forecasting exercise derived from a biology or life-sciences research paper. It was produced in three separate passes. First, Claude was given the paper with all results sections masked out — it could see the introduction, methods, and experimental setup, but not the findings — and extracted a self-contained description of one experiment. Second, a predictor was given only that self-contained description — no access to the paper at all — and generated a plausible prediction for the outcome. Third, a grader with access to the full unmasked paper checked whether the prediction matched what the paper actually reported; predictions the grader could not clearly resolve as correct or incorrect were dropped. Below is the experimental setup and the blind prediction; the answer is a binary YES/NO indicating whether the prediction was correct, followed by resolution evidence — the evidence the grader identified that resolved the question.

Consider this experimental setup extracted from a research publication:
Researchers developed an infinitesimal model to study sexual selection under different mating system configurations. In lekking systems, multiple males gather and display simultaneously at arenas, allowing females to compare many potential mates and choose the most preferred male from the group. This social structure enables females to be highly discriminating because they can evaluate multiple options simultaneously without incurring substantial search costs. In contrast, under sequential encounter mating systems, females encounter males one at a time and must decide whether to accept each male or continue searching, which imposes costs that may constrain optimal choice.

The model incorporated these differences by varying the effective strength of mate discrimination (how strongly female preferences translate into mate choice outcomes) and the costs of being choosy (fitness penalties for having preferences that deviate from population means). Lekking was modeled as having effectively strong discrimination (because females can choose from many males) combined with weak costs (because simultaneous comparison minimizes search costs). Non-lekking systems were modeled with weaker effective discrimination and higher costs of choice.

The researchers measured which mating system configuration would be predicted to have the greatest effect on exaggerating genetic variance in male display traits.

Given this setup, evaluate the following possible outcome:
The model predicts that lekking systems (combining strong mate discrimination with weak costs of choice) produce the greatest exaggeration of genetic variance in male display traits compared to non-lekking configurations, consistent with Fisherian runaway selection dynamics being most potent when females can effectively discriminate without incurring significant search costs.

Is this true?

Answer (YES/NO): YES